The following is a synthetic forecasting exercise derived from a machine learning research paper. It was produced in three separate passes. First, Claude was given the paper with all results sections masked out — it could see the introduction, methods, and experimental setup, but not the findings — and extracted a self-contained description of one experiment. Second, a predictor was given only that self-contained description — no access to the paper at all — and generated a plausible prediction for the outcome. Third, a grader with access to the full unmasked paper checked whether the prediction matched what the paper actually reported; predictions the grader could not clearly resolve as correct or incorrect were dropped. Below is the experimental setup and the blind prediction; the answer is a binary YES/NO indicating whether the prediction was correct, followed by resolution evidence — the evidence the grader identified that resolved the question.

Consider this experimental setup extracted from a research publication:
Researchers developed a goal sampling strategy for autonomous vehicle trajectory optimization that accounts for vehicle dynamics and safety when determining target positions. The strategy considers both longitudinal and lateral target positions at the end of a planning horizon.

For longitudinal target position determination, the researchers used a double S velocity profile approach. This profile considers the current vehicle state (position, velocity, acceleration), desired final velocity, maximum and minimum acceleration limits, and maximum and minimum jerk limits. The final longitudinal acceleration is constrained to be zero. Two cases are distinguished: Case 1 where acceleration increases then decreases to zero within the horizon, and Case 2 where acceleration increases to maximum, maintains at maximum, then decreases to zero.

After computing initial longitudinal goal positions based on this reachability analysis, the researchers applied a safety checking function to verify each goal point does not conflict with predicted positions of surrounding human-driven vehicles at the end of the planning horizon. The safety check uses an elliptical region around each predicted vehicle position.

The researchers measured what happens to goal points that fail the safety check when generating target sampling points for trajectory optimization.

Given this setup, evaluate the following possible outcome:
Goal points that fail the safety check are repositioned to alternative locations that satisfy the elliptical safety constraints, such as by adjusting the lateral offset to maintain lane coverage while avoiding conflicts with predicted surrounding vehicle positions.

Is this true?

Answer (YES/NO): NO